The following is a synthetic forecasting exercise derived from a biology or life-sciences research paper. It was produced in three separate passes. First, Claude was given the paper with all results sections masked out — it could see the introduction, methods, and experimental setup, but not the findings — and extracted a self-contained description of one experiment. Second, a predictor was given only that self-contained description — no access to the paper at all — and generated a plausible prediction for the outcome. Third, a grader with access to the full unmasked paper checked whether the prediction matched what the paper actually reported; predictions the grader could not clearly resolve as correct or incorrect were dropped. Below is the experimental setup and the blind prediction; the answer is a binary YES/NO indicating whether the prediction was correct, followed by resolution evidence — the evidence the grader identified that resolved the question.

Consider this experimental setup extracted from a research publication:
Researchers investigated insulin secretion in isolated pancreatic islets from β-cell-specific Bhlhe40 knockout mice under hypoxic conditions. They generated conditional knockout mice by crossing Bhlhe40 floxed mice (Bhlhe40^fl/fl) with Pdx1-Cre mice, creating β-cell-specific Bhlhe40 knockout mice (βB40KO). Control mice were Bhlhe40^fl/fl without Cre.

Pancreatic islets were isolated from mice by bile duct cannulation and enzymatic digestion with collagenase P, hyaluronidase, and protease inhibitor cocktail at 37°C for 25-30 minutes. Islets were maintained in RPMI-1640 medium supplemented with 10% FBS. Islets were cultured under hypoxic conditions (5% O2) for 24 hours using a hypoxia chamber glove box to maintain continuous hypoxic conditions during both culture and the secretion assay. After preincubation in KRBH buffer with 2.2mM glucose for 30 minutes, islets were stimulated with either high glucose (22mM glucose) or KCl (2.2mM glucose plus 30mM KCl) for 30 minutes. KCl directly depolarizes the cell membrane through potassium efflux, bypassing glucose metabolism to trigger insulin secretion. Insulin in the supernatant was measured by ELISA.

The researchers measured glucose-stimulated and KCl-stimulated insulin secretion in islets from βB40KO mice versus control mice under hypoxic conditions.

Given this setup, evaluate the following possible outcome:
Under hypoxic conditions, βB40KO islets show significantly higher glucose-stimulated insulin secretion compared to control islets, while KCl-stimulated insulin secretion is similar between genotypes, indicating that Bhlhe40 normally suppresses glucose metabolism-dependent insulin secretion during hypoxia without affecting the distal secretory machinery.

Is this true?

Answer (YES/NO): NO